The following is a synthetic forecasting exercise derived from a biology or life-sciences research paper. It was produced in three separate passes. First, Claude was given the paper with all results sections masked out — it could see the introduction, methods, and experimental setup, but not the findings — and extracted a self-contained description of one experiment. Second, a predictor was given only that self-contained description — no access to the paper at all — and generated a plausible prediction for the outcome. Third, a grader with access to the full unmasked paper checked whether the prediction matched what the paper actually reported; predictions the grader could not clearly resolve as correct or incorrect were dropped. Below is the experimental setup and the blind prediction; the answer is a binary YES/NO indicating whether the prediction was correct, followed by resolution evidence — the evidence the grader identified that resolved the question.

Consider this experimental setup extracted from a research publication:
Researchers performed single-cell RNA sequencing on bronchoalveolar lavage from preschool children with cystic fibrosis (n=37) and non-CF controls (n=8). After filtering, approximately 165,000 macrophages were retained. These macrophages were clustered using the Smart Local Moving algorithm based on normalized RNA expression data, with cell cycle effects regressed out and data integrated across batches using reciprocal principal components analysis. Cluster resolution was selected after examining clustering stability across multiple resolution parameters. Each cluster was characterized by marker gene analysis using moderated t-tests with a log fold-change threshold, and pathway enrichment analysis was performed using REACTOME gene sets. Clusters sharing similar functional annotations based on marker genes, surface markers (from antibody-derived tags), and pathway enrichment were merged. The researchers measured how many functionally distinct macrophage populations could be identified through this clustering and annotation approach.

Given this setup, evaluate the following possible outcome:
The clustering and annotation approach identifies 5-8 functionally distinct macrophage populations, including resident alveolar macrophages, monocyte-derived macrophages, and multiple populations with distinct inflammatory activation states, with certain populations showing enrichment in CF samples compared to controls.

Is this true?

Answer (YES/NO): NO